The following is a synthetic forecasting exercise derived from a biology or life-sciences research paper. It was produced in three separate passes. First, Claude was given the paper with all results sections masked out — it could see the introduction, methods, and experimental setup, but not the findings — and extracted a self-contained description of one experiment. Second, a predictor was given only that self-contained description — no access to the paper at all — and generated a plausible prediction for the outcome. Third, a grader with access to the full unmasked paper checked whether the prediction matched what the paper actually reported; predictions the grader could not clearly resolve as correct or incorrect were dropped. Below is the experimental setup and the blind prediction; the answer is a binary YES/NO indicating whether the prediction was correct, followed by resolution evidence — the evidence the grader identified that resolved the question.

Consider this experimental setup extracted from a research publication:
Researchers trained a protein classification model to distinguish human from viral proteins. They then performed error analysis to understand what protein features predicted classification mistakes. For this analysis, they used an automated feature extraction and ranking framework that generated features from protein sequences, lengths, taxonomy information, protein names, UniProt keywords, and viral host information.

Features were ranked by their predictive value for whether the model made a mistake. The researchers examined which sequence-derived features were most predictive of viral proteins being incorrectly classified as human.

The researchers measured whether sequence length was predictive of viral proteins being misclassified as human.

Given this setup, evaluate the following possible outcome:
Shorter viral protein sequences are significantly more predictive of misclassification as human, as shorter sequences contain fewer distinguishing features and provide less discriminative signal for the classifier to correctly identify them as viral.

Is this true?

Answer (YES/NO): YES